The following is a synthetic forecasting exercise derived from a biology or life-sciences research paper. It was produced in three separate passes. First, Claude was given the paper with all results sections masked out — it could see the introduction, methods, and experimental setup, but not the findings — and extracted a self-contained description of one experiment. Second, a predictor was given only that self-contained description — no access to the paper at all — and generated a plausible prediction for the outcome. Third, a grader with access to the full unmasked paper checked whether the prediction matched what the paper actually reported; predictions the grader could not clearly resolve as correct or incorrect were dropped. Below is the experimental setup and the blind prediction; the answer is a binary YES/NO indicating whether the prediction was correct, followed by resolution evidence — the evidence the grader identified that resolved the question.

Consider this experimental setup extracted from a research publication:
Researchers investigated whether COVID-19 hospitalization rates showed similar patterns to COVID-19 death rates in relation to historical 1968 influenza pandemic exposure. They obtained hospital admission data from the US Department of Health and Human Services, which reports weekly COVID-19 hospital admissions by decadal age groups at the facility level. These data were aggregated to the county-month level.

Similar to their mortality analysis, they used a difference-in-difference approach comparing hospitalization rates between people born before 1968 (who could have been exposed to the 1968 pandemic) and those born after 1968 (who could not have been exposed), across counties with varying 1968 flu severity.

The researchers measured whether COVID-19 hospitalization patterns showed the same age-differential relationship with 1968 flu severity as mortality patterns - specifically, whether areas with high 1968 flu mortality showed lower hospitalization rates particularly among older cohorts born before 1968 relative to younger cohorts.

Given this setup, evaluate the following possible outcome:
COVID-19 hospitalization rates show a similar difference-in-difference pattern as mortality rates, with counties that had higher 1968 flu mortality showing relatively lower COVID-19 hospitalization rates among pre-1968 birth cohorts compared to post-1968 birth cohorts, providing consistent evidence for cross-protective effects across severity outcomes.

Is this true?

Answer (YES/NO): YES